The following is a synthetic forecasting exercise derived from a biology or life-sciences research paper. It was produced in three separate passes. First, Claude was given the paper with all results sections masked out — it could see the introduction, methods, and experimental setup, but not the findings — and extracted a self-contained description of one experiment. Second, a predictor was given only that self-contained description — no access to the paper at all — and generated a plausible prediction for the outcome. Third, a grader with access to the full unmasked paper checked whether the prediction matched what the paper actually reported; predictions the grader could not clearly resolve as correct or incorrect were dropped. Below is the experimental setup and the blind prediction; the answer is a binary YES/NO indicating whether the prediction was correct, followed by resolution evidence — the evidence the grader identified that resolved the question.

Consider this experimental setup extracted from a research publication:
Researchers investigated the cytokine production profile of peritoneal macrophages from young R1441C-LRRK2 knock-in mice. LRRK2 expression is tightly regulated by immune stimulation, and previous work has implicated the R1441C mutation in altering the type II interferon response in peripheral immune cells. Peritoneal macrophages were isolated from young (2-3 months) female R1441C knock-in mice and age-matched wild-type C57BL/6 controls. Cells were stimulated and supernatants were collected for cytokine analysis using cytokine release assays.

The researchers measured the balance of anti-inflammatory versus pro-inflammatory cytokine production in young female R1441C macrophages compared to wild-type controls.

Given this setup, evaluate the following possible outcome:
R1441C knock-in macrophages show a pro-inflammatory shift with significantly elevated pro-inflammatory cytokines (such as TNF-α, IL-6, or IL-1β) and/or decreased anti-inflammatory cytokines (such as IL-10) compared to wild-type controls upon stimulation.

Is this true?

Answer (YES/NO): NO